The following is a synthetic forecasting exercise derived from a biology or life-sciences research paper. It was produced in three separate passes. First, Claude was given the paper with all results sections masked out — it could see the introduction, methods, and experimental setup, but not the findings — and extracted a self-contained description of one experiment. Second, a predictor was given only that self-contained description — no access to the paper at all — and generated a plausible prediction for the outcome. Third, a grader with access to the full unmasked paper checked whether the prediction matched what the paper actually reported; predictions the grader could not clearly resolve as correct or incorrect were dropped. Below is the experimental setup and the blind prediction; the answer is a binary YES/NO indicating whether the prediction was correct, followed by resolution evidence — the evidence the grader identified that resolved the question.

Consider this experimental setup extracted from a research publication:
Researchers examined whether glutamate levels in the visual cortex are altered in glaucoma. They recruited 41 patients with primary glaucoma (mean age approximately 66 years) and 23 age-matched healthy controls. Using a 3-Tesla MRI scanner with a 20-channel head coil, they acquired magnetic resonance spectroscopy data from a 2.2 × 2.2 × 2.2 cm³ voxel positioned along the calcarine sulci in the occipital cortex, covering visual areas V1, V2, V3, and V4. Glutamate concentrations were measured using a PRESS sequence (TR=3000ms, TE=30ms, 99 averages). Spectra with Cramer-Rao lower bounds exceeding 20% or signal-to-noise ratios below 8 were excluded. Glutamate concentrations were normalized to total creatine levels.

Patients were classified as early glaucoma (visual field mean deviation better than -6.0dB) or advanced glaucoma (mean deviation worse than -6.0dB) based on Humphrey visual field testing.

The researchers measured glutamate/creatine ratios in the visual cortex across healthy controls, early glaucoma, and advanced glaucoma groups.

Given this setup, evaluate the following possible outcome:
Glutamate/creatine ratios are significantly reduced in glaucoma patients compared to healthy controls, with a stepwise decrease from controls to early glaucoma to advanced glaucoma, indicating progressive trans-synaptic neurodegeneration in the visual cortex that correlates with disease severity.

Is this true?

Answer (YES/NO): NO